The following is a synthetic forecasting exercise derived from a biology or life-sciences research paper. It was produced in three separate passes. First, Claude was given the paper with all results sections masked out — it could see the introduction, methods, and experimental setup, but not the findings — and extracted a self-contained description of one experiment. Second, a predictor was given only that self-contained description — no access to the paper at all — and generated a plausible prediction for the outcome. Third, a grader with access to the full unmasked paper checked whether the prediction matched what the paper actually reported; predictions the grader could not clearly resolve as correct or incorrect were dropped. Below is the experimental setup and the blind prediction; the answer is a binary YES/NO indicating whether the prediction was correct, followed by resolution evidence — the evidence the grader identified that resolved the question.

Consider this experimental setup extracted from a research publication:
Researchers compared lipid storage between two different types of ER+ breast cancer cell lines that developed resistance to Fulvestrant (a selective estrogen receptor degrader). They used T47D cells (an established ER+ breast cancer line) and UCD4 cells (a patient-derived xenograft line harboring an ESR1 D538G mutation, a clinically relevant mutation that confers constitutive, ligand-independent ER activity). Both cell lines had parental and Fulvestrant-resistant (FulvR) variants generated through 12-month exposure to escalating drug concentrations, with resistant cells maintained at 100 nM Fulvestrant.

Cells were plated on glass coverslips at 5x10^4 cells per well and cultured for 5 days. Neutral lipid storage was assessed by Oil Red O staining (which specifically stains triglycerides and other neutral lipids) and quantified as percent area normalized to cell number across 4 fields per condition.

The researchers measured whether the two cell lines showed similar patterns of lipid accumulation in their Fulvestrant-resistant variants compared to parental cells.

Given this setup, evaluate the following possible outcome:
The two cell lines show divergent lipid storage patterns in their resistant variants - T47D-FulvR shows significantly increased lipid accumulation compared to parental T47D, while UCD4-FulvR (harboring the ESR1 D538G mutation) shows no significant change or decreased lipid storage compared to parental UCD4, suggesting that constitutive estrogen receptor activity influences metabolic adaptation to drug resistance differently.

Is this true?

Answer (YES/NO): NO